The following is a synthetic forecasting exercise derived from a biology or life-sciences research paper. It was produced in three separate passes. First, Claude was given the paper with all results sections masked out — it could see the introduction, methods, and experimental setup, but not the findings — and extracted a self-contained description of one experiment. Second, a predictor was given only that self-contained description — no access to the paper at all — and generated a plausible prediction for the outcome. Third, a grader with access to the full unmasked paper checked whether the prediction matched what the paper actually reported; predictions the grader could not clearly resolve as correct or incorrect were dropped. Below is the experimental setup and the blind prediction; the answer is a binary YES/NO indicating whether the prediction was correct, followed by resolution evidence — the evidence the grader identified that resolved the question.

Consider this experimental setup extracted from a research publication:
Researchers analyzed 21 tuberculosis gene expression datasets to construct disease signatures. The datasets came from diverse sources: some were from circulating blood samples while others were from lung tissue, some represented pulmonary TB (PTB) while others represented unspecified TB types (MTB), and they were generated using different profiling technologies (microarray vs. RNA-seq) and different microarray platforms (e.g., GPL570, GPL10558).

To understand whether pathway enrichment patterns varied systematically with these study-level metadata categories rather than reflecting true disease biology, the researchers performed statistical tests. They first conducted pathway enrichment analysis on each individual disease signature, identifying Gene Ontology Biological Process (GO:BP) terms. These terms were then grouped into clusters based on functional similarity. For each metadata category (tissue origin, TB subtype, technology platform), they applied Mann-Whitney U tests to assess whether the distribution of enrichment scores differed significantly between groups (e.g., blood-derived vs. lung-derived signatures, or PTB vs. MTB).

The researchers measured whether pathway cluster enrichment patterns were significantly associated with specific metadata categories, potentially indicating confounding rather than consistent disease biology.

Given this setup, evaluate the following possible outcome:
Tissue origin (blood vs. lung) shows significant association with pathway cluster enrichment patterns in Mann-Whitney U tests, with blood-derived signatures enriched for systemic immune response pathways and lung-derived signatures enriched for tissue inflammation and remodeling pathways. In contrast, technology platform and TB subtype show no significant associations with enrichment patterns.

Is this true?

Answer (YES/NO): NO